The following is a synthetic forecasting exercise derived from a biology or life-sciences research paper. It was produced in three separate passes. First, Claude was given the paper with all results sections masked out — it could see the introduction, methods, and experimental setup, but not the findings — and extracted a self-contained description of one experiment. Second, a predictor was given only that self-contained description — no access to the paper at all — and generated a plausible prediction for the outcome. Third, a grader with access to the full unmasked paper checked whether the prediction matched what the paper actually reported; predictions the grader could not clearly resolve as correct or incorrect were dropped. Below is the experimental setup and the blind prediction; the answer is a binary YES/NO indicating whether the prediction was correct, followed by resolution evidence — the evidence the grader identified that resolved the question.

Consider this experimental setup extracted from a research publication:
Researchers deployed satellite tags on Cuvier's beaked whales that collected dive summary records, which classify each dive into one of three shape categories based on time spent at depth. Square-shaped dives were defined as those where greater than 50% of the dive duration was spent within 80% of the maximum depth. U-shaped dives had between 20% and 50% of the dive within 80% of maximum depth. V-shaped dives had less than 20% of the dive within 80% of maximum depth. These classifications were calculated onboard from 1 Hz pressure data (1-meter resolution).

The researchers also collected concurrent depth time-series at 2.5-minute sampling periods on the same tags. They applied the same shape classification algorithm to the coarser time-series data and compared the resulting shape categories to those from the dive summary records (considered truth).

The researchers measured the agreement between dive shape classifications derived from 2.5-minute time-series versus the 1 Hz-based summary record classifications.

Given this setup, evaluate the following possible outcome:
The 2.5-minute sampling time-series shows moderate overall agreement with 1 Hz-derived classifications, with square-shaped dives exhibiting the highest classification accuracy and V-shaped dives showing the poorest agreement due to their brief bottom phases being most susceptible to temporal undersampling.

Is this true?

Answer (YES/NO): YES